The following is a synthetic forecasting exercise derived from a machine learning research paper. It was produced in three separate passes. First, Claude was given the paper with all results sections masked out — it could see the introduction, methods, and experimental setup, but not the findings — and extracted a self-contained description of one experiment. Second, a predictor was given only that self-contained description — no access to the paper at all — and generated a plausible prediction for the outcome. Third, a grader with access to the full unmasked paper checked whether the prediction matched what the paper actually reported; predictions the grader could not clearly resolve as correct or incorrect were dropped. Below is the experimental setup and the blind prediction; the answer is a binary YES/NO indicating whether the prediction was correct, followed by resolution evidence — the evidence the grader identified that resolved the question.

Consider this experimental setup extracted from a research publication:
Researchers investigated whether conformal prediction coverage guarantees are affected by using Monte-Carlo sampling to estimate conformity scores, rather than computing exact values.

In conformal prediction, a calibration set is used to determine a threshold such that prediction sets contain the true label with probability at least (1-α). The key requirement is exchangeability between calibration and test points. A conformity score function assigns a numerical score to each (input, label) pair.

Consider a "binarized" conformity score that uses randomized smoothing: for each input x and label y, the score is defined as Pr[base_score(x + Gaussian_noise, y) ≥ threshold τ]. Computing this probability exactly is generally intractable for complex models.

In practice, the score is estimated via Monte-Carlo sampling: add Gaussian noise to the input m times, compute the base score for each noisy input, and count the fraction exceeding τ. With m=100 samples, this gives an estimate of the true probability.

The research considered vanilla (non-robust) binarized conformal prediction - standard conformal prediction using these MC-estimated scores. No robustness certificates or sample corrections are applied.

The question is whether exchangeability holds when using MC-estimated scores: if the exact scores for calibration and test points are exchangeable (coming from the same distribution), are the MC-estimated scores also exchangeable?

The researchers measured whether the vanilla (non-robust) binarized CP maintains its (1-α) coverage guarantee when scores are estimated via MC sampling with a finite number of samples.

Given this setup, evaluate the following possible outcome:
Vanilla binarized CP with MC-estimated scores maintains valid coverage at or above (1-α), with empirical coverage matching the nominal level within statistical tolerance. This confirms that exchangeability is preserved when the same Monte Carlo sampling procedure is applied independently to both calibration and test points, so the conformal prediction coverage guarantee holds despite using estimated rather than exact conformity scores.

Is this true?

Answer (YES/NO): YES